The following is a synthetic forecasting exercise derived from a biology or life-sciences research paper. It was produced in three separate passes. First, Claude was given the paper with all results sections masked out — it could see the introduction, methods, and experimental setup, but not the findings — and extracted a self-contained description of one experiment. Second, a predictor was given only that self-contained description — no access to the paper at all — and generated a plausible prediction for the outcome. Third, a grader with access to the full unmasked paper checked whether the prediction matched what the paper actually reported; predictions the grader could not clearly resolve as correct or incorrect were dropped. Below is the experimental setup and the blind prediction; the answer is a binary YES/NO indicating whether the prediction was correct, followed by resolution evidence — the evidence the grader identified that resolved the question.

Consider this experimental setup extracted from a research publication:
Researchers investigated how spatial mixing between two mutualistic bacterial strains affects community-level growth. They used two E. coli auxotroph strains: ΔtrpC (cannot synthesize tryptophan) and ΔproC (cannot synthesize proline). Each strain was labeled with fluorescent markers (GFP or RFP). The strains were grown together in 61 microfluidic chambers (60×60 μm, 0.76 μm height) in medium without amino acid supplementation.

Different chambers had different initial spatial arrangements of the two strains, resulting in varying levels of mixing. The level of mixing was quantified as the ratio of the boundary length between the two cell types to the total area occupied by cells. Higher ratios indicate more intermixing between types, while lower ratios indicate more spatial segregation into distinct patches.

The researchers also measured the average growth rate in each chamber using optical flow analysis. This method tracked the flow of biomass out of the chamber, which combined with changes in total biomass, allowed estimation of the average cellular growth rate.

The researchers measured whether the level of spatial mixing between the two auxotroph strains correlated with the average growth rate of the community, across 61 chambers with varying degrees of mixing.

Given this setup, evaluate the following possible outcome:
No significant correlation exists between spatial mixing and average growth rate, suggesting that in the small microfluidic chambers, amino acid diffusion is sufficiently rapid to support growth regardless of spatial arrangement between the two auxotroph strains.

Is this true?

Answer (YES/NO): NO